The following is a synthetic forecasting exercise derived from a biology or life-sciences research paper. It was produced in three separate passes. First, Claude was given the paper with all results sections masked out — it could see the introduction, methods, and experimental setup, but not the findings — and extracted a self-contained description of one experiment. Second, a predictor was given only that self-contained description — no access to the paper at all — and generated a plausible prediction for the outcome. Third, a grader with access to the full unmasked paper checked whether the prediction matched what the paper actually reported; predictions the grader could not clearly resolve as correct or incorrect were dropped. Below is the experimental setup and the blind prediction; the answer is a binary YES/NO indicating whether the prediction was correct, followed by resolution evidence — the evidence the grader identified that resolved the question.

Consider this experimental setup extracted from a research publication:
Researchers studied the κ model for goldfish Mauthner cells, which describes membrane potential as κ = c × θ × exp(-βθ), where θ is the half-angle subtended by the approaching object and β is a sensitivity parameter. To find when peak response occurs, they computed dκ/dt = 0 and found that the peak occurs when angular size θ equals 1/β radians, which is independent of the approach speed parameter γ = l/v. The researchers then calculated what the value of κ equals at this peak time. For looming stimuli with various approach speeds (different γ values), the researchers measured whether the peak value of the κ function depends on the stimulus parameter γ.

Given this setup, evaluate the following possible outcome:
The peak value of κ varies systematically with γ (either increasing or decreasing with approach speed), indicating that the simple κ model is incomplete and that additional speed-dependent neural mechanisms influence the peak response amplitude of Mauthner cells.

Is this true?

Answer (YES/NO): NO